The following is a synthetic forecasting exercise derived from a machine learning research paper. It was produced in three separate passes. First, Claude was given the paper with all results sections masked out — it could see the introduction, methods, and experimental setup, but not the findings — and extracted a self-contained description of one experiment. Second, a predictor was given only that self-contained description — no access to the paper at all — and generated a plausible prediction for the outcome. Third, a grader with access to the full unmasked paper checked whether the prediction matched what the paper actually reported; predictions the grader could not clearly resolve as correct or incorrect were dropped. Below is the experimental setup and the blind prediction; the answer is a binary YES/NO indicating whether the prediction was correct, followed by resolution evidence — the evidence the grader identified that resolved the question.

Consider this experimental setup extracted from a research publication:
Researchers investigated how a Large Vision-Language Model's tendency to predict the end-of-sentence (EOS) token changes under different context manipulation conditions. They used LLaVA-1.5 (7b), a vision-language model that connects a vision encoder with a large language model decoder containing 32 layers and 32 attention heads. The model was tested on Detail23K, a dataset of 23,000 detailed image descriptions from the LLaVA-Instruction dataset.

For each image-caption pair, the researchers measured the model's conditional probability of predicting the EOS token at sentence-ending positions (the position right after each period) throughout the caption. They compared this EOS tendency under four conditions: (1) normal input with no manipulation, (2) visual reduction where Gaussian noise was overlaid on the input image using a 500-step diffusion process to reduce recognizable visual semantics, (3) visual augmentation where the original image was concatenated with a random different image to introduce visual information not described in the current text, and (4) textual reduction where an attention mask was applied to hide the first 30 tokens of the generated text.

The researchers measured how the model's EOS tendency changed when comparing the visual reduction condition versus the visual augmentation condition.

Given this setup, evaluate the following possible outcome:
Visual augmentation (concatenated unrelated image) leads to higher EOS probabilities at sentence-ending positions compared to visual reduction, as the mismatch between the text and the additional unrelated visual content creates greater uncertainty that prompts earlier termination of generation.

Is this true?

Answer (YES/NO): NO